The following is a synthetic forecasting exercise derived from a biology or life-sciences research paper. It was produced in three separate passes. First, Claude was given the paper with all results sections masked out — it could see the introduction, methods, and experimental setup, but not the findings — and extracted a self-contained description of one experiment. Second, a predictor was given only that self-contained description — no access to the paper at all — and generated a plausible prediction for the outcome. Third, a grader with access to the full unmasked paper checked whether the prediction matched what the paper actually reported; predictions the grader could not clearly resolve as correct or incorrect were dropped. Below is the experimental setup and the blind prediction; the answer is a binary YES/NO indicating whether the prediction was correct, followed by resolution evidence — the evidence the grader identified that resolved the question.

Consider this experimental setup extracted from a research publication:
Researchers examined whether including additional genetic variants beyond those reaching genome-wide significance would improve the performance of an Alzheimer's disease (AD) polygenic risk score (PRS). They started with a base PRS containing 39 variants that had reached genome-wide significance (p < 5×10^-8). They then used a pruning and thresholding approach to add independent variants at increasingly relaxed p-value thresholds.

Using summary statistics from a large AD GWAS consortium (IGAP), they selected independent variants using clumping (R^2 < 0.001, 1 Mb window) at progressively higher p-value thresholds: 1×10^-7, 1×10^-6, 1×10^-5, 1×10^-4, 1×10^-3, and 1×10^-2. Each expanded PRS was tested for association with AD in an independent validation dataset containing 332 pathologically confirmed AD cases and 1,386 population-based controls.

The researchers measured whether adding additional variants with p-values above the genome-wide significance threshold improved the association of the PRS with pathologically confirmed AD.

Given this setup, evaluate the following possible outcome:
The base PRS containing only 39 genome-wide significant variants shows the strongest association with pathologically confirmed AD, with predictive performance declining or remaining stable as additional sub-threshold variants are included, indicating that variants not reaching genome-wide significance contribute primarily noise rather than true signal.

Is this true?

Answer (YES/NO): YES